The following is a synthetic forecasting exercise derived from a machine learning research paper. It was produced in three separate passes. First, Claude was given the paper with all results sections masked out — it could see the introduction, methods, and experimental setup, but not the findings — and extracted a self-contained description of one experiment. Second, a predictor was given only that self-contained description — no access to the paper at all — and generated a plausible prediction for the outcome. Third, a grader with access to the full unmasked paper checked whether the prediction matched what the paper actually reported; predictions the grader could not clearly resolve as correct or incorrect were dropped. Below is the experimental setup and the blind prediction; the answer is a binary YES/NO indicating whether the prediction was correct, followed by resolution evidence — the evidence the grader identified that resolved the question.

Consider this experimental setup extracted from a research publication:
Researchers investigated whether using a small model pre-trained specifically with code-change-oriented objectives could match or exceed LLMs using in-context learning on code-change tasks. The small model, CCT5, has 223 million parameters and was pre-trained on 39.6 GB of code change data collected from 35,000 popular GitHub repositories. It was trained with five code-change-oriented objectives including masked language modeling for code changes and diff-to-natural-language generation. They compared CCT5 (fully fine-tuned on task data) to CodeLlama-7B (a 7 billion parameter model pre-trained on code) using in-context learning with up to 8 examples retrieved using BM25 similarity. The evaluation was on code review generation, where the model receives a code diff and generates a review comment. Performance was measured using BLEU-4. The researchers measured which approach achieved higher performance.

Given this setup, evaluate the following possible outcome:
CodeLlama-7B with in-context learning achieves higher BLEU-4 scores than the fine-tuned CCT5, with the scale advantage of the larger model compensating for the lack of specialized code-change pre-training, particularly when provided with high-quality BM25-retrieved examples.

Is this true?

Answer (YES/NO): NO